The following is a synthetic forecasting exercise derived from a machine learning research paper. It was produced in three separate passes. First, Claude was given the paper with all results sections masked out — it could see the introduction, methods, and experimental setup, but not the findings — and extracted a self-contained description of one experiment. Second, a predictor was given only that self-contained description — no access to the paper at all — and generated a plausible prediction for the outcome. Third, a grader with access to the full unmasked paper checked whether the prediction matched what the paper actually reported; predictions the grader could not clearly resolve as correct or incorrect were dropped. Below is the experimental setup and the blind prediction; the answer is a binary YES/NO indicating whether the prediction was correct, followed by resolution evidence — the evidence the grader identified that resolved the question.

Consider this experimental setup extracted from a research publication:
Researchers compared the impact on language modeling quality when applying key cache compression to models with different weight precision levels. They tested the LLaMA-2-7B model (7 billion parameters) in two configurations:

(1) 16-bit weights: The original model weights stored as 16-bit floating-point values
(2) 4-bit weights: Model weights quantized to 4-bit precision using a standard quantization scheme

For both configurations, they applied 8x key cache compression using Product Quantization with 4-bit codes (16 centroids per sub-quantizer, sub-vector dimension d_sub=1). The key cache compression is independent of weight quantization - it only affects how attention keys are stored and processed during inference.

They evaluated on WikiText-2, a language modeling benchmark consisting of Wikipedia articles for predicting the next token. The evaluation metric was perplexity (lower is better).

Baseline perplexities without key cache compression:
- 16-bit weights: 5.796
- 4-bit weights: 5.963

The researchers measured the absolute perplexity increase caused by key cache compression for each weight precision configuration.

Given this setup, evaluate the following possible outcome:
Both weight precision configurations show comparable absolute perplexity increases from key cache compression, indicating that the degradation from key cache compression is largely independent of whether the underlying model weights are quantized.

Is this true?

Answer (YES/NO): YES